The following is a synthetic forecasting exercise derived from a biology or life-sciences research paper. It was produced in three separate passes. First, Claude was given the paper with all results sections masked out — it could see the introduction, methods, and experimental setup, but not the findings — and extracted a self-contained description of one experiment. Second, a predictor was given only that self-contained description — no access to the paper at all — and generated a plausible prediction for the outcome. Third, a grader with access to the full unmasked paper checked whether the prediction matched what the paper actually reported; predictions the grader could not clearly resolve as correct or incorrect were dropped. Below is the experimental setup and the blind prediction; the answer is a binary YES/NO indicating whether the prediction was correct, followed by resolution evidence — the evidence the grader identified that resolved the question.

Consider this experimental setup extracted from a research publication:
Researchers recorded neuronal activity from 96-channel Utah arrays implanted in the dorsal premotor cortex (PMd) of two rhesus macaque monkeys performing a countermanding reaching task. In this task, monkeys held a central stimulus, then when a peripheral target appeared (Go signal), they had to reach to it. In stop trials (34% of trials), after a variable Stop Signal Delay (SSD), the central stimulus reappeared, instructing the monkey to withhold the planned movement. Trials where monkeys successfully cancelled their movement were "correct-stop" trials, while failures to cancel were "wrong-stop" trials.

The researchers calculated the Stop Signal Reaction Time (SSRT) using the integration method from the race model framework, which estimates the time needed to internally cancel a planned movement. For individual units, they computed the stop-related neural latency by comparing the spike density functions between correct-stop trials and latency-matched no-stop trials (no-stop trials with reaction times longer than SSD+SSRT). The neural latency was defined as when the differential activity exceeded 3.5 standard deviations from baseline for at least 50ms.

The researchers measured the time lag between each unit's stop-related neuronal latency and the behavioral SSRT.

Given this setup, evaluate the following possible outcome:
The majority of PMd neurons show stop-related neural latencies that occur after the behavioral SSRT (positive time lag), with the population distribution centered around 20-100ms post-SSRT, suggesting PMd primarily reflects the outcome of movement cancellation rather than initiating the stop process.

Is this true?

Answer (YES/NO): NO